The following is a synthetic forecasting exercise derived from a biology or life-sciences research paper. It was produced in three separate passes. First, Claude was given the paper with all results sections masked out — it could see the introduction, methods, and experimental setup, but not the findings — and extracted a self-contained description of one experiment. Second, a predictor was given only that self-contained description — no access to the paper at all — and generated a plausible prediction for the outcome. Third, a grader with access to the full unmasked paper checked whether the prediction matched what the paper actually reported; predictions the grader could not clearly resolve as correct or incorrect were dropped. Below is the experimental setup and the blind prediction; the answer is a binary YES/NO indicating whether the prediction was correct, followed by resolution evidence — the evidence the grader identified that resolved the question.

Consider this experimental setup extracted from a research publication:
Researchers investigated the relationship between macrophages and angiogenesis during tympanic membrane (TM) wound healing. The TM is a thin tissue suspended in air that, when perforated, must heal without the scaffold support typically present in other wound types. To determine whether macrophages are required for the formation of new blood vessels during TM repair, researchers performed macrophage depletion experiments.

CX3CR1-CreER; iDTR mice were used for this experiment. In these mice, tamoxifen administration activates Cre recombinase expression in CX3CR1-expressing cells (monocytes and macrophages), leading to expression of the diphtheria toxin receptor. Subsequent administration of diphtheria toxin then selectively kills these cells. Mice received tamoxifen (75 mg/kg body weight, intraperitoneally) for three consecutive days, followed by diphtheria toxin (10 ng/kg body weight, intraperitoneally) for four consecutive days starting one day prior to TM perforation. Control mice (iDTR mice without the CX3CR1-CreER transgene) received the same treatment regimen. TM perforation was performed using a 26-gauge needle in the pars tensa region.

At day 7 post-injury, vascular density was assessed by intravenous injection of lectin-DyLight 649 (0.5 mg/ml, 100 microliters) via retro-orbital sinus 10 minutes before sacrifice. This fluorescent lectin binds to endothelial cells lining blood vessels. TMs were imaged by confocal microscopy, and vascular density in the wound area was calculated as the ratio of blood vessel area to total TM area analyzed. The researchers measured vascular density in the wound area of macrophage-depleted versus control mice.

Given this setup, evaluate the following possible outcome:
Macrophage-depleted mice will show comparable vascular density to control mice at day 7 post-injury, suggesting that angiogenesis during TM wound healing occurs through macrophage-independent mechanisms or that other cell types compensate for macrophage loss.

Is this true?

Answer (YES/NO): NO